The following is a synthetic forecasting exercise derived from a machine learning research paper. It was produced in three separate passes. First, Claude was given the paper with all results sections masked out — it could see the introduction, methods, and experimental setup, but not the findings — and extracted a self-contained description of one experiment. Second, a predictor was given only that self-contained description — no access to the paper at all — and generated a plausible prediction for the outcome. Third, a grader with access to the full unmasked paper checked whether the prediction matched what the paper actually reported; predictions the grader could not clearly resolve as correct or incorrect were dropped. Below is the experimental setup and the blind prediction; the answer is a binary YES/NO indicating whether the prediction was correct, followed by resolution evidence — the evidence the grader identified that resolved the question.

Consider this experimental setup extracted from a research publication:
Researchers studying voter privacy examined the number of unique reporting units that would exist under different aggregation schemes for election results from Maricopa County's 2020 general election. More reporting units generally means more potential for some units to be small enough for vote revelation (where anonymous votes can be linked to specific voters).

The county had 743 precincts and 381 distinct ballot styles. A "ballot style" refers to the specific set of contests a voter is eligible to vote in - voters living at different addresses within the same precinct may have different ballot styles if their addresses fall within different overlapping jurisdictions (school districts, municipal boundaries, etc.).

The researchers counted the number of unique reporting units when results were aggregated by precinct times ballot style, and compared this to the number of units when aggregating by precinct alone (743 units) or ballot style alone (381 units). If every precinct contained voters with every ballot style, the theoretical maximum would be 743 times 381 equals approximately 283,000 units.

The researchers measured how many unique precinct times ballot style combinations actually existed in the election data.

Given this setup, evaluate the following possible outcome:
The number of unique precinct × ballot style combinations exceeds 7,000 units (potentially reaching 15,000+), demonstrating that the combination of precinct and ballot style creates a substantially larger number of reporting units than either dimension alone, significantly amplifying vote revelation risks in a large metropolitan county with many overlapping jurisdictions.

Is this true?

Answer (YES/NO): NO